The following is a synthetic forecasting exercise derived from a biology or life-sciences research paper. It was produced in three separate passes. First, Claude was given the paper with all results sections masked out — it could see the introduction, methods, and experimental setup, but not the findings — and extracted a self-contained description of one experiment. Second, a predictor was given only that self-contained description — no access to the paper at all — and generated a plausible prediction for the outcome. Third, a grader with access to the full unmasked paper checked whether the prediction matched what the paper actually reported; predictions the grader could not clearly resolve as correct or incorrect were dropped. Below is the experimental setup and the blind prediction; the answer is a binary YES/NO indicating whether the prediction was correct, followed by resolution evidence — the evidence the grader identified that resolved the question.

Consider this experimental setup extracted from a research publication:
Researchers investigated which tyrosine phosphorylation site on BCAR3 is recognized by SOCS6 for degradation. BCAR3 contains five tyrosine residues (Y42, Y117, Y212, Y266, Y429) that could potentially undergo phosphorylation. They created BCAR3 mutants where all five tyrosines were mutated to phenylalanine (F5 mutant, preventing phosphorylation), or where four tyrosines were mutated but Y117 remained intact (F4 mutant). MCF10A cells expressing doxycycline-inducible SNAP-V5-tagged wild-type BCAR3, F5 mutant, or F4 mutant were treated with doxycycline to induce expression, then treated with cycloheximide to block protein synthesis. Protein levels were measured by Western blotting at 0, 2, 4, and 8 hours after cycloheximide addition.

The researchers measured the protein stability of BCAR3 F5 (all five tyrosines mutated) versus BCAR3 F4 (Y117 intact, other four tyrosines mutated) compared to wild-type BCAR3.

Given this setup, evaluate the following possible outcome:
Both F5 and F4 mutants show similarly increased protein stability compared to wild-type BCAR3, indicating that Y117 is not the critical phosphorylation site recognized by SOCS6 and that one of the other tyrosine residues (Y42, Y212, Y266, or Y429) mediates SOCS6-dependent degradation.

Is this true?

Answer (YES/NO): NO